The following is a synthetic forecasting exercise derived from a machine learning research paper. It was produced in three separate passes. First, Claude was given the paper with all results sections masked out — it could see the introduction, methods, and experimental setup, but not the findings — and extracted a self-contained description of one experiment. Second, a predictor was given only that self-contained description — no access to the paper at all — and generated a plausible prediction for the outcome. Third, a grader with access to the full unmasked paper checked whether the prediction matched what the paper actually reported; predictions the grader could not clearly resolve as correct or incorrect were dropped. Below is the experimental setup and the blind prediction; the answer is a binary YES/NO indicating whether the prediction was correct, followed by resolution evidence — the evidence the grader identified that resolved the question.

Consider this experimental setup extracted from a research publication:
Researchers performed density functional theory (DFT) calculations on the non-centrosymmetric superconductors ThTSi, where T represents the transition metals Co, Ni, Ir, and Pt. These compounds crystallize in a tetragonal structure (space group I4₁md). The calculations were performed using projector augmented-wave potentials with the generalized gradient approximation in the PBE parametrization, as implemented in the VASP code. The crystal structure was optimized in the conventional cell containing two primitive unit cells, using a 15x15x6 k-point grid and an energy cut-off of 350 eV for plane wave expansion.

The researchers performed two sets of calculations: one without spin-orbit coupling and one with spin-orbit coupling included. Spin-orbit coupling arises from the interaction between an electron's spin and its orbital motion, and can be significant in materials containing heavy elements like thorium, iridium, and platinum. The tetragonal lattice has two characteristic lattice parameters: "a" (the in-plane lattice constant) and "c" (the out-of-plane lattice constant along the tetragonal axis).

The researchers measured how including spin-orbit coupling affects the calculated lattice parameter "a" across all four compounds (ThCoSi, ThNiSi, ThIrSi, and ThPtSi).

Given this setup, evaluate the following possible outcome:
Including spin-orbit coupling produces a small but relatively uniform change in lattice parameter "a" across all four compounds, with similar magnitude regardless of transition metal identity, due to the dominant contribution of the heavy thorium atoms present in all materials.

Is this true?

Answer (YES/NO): NO